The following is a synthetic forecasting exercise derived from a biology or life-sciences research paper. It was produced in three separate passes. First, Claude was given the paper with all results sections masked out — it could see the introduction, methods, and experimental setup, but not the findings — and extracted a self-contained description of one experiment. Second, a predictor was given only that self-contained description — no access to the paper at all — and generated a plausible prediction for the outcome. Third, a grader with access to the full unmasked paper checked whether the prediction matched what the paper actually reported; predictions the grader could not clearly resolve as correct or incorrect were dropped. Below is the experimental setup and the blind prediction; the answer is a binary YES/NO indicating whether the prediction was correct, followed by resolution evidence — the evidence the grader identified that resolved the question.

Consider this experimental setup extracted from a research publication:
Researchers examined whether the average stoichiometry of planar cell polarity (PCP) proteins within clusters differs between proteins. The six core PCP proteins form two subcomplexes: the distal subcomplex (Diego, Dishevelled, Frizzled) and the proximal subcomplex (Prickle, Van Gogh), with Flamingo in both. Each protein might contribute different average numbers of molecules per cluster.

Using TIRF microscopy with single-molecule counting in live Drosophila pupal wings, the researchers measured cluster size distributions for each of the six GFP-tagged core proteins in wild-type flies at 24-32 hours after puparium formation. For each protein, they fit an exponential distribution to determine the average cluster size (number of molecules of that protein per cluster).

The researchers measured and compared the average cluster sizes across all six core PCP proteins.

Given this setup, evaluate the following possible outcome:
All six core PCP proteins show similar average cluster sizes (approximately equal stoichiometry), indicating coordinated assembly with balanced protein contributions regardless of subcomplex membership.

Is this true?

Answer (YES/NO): NO